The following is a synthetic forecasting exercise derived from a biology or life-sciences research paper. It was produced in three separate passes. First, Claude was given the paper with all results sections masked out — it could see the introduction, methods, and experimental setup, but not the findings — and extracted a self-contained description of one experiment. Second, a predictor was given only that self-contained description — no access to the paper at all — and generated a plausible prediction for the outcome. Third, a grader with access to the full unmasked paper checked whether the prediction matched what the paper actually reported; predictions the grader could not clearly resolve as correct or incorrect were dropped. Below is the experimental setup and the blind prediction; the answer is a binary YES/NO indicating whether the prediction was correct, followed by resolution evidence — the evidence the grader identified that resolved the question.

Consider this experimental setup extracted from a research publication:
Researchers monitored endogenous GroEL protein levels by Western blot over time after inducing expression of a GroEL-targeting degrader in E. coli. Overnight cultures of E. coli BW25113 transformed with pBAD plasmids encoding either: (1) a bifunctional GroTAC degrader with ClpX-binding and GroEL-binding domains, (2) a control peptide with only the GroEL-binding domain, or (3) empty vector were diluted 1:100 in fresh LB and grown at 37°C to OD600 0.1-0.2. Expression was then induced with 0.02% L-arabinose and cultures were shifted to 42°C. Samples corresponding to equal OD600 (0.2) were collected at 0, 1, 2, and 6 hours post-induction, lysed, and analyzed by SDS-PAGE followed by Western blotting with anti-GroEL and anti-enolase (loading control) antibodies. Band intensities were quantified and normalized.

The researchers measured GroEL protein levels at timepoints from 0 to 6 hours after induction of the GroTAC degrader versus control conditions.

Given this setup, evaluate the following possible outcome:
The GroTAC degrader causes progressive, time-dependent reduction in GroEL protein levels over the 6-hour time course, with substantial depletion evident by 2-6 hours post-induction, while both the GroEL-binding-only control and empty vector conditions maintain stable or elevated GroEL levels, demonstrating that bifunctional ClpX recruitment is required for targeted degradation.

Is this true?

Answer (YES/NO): YES